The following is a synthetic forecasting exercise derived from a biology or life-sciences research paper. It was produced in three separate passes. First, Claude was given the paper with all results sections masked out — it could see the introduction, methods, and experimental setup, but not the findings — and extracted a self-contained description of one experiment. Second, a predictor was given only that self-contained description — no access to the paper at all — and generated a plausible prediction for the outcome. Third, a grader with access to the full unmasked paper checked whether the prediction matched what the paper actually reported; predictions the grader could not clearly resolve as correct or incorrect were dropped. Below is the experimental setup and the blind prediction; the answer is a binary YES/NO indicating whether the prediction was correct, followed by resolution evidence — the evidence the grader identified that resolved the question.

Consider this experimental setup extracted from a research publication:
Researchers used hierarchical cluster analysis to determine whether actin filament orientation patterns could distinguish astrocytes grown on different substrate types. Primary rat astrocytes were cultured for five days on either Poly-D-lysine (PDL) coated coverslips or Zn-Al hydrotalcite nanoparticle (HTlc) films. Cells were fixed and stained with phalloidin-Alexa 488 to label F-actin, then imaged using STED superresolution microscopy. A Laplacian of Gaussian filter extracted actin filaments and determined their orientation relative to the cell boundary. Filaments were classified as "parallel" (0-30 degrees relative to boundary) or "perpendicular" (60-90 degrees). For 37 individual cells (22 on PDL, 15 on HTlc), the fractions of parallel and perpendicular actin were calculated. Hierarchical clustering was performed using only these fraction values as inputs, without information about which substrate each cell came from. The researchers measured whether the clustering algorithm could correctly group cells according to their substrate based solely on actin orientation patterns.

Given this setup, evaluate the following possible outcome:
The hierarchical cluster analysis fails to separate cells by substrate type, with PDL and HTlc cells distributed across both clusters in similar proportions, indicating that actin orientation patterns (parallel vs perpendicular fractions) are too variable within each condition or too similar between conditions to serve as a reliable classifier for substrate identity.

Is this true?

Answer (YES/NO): NO